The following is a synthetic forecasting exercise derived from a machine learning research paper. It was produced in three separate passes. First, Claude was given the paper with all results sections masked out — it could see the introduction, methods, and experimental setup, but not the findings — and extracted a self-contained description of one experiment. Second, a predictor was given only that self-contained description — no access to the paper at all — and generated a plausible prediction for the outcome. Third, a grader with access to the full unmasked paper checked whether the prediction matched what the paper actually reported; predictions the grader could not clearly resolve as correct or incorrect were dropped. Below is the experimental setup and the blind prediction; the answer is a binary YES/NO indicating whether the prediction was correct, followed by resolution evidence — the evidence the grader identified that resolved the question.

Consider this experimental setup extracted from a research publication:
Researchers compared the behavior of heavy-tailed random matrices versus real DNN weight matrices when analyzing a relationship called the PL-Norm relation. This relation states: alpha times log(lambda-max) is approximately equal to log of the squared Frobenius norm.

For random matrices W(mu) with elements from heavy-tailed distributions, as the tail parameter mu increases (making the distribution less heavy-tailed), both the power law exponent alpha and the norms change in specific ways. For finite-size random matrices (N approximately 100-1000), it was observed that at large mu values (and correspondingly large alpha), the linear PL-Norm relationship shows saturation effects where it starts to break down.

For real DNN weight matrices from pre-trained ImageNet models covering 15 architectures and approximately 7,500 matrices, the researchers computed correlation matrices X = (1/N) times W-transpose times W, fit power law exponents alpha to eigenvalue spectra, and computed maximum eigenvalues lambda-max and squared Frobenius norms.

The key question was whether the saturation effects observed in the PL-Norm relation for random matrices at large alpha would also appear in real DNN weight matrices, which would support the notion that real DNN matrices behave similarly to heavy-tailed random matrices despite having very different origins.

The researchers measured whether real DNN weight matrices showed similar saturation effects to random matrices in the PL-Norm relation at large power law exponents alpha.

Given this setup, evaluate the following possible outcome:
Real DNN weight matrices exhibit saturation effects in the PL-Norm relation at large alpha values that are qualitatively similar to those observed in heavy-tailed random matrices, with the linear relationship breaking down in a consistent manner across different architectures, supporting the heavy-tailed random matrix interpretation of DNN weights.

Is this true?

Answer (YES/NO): YES